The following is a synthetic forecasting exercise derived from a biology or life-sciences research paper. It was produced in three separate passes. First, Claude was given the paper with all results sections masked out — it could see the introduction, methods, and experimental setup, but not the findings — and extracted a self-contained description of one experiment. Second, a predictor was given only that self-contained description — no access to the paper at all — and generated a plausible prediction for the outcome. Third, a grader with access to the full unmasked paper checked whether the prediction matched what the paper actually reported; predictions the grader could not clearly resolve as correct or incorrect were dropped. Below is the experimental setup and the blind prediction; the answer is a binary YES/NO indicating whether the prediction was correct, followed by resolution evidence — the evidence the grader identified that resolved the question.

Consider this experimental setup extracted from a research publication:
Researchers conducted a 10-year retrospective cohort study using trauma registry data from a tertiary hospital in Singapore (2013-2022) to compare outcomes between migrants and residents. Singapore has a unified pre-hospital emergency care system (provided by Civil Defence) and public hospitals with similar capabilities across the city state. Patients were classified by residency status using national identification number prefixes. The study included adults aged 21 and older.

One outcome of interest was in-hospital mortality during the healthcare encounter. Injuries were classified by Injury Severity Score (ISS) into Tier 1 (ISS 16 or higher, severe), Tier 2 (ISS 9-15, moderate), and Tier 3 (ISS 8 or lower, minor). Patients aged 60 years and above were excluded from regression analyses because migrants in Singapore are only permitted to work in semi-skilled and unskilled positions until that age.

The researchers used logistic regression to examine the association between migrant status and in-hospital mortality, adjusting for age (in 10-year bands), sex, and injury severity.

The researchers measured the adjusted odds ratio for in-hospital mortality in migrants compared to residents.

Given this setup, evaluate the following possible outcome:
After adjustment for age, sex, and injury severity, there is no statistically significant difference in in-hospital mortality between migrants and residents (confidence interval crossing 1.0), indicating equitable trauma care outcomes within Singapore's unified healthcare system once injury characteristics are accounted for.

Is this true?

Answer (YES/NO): NO